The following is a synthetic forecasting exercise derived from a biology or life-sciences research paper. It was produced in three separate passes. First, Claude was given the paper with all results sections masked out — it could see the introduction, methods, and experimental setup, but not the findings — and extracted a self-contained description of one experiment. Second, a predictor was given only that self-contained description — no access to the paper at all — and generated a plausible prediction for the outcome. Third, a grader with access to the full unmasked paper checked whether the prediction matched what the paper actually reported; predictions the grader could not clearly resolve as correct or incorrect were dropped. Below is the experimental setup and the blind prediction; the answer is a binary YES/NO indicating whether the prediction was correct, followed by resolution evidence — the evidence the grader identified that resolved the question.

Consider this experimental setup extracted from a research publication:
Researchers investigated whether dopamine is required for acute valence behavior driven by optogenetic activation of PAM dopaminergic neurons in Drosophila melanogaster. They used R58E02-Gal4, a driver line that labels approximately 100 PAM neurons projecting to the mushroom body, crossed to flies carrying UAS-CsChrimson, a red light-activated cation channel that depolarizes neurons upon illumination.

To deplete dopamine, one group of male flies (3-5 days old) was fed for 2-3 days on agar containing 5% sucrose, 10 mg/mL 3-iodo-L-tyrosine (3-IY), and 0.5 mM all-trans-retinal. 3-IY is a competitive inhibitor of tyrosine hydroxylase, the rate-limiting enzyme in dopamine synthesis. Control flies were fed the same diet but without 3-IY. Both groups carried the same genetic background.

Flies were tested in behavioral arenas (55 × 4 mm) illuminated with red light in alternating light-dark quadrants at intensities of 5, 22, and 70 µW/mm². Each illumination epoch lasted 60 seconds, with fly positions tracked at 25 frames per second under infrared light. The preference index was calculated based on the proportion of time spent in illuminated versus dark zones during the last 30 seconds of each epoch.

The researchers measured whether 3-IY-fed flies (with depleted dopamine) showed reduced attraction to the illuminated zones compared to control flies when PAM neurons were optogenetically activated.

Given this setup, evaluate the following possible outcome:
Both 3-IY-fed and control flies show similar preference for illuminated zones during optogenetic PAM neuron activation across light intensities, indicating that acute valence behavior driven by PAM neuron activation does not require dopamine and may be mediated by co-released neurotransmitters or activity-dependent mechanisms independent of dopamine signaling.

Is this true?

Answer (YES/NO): NO